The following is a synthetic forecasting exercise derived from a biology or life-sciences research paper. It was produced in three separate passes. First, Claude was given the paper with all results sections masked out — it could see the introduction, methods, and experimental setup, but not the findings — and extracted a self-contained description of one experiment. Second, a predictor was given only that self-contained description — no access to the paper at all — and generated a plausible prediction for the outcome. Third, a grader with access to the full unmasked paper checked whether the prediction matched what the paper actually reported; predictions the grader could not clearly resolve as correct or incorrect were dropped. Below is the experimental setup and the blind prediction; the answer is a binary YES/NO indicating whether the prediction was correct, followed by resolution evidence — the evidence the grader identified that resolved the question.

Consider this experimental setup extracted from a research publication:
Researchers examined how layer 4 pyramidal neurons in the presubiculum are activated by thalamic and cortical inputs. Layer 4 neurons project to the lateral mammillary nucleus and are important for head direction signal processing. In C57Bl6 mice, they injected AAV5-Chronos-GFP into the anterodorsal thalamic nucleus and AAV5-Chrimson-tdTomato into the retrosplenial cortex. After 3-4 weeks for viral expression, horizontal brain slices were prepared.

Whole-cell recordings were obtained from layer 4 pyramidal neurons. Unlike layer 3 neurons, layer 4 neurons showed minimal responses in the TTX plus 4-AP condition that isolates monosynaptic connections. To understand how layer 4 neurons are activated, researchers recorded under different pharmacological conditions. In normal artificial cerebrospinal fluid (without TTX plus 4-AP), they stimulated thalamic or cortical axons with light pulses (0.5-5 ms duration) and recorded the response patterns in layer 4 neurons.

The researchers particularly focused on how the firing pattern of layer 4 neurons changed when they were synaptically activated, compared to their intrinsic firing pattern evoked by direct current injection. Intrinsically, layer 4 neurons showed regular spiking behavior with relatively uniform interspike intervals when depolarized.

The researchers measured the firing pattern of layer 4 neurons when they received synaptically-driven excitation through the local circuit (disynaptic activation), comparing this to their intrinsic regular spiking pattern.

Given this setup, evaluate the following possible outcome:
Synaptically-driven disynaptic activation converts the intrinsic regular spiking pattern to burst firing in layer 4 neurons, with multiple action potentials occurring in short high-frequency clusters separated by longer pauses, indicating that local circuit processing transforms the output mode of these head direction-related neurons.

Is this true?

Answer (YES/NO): NO